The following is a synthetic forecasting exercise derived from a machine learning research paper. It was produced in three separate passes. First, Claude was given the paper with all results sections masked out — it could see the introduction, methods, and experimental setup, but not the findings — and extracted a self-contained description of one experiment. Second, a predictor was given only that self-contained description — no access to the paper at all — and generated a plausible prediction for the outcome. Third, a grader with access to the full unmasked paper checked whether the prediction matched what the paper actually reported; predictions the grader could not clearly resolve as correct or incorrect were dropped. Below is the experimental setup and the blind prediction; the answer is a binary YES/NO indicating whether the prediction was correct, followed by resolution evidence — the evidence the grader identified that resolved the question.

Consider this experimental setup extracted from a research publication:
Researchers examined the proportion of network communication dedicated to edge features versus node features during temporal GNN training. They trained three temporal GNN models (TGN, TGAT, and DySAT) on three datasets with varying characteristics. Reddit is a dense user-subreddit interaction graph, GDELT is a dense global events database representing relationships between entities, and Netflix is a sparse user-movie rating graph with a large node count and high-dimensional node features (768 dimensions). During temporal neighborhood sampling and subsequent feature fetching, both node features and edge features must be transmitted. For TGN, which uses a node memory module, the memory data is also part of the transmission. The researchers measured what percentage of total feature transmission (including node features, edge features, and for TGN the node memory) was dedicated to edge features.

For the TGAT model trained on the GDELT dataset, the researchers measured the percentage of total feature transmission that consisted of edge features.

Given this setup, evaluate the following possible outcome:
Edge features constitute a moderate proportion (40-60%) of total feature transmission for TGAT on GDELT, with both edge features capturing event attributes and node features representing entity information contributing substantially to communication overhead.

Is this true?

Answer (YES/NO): NO